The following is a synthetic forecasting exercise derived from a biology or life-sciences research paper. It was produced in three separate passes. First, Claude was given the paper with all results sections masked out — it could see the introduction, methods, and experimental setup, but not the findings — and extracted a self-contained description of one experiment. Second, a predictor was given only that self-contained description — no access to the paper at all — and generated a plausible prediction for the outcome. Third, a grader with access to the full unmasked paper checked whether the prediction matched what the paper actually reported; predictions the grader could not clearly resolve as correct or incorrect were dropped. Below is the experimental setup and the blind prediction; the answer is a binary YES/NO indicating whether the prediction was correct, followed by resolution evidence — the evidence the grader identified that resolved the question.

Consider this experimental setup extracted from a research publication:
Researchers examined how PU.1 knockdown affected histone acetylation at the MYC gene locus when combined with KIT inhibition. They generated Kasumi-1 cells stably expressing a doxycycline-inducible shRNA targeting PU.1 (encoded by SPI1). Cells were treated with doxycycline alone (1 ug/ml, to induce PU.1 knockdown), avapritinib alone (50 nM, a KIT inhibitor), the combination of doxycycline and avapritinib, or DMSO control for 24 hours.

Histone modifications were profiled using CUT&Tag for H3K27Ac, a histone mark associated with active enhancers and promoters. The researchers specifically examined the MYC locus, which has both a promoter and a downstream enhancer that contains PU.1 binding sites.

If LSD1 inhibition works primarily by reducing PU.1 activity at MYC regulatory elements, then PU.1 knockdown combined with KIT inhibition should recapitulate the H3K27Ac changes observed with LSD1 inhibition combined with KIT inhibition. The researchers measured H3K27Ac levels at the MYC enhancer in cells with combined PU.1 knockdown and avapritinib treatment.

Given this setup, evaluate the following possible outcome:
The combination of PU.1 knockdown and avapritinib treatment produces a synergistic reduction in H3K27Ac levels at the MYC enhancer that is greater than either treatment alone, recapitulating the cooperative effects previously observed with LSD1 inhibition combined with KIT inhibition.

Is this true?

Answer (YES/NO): YES